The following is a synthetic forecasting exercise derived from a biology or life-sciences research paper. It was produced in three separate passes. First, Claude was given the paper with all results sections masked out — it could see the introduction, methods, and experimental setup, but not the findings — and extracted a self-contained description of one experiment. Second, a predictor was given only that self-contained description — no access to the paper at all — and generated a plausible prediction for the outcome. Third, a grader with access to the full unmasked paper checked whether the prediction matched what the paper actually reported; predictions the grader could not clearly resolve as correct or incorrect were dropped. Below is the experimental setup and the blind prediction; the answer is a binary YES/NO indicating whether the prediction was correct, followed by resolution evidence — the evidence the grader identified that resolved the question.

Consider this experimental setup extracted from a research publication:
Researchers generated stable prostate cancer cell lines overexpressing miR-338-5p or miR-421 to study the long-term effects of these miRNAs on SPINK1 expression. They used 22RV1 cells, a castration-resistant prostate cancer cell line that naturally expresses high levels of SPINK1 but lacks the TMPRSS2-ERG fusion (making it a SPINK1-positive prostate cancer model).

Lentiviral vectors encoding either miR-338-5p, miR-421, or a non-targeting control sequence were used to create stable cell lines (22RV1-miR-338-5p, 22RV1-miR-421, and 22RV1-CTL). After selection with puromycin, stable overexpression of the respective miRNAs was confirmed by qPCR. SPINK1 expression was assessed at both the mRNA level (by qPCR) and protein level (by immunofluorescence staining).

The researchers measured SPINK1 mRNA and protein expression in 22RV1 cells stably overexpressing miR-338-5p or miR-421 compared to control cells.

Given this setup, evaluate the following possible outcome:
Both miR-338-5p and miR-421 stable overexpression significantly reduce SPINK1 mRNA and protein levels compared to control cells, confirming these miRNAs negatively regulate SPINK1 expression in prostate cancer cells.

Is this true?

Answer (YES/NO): YES